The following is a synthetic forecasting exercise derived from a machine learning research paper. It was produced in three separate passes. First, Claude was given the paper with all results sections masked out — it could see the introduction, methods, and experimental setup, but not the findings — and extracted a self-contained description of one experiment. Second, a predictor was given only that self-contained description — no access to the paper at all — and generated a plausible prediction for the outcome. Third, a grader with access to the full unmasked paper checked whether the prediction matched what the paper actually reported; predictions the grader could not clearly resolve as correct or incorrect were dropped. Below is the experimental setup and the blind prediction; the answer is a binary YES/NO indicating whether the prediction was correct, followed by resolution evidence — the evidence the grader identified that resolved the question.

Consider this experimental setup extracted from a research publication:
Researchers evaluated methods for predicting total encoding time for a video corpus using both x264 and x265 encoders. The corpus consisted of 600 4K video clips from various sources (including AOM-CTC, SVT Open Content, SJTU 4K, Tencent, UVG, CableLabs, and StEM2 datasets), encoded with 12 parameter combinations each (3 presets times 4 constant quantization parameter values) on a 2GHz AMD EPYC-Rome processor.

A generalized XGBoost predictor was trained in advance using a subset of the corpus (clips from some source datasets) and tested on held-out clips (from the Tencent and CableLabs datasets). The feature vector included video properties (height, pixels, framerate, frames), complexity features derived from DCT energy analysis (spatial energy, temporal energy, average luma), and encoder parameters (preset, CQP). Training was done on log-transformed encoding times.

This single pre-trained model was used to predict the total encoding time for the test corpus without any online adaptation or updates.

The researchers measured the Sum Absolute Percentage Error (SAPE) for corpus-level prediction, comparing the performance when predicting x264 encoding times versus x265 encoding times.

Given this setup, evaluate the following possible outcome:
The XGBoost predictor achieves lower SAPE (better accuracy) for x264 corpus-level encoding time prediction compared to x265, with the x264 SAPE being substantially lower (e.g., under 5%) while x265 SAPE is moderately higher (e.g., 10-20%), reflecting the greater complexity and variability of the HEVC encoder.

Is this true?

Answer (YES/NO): NO